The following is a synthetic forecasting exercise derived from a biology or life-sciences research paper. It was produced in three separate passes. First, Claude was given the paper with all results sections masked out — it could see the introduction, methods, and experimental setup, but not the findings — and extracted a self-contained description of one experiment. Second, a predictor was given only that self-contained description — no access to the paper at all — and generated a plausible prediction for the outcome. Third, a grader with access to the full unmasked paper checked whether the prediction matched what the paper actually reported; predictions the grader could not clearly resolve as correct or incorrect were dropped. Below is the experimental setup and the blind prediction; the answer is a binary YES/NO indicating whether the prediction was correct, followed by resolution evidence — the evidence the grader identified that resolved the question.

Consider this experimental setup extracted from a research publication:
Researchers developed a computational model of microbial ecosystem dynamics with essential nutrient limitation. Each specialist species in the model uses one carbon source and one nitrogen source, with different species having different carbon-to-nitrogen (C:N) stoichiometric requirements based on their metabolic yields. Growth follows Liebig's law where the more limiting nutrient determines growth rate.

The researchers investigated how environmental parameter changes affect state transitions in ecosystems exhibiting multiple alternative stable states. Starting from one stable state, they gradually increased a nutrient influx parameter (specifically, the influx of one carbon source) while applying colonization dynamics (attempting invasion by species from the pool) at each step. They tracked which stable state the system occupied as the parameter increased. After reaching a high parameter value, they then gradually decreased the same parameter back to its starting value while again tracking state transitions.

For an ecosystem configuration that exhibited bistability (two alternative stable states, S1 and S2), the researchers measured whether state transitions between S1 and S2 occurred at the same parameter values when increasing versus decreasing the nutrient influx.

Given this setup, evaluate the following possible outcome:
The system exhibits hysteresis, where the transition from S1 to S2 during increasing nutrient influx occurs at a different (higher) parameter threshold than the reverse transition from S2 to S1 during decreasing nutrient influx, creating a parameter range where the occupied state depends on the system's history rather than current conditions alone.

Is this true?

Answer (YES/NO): YES